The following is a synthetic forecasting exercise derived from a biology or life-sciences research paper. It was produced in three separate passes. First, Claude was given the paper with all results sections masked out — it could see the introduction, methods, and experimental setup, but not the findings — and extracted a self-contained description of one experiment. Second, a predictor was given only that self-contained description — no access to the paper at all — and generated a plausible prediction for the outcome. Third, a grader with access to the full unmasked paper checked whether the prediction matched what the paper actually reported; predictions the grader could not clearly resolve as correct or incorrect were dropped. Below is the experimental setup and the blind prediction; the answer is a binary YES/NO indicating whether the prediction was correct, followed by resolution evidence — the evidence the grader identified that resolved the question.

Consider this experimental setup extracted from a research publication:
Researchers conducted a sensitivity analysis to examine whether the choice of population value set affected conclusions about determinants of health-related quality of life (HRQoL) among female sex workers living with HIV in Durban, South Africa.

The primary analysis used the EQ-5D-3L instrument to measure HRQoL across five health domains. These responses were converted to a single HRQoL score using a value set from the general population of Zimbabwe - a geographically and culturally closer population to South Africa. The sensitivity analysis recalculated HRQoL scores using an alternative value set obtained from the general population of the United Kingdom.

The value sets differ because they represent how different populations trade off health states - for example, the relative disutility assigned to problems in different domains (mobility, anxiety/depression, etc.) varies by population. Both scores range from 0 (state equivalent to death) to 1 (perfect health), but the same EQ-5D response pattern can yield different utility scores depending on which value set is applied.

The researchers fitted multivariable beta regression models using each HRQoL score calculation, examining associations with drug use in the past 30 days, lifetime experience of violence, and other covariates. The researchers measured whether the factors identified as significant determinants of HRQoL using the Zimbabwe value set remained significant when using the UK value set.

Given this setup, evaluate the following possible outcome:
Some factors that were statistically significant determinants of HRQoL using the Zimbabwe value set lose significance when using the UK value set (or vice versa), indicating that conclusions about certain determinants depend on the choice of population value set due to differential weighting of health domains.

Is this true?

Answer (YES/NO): NO